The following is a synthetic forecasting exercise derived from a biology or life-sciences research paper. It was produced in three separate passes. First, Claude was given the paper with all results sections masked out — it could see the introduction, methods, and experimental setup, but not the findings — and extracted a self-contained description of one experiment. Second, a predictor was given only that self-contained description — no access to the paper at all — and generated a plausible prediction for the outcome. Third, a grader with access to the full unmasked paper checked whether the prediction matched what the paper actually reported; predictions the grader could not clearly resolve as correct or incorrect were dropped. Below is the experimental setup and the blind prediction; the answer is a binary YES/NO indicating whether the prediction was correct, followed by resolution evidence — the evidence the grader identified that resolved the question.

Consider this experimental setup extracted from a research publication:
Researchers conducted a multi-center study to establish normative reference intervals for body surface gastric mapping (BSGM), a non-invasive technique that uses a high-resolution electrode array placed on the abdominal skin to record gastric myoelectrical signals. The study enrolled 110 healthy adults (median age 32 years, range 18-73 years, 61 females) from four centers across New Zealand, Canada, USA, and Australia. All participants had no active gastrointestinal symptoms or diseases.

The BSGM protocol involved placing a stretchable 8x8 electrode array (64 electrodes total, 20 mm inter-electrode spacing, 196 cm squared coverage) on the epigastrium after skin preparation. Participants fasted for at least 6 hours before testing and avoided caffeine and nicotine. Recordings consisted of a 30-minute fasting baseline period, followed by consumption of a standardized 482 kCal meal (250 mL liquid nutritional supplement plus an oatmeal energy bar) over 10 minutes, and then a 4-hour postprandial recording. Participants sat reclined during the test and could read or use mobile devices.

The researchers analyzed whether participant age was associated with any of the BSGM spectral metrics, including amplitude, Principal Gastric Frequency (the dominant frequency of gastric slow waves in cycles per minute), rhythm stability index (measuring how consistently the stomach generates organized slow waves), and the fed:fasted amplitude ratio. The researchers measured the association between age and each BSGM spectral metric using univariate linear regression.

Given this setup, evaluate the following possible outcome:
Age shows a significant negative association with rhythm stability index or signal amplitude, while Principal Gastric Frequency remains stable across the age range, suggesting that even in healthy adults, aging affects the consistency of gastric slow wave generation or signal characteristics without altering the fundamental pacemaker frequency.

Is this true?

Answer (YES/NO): NO